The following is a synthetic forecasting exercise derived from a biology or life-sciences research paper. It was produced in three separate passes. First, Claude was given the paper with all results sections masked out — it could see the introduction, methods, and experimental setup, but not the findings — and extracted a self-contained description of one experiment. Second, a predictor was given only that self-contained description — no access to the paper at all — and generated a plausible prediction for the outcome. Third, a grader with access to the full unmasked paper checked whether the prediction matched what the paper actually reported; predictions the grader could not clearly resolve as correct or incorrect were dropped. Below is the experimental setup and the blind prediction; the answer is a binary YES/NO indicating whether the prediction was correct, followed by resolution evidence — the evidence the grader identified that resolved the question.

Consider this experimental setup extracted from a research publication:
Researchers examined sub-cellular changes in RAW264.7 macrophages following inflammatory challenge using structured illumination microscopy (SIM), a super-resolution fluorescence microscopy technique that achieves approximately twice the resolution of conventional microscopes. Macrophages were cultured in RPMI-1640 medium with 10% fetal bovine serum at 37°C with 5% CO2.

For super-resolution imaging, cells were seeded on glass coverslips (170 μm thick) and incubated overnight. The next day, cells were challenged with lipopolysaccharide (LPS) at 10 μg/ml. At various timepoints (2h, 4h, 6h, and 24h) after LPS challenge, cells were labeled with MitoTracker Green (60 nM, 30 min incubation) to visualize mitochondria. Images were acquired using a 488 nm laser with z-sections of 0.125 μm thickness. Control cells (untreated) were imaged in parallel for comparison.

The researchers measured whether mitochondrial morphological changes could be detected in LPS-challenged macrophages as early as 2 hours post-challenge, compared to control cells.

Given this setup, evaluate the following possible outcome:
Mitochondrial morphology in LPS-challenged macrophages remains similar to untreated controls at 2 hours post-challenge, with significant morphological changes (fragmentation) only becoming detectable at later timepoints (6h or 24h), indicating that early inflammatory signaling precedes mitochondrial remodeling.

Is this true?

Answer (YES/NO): NO